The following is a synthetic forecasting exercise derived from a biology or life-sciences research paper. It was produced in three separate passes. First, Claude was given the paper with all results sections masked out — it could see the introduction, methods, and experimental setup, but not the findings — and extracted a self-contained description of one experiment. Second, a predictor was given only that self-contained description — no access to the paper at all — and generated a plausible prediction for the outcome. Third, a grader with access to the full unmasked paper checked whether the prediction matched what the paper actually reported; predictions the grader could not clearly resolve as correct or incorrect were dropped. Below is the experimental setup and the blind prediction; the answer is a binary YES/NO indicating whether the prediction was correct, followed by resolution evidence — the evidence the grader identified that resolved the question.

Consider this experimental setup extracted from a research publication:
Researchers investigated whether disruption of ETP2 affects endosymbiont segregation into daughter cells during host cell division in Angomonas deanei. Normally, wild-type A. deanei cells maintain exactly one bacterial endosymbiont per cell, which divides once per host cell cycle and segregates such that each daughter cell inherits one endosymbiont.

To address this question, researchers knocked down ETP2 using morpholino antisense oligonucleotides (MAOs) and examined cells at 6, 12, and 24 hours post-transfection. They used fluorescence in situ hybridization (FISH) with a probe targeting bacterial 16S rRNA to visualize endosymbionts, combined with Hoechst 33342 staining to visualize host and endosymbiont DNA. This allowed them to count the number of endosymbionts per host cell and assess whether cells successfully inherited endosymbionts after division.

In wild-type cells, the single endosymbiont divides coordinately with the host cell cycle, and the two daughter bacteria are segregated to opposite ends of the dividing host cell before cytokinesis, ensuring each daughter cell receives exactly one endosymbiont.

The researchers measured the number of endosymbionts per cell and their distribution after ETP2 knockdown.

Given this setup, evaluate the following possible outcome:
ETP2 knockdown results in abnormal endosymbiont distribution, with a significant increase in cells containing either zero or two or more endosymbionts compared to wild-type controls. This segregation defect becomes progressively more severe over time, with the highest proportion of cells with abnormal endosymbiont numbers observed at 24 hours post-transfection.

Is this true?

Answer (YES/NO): NO